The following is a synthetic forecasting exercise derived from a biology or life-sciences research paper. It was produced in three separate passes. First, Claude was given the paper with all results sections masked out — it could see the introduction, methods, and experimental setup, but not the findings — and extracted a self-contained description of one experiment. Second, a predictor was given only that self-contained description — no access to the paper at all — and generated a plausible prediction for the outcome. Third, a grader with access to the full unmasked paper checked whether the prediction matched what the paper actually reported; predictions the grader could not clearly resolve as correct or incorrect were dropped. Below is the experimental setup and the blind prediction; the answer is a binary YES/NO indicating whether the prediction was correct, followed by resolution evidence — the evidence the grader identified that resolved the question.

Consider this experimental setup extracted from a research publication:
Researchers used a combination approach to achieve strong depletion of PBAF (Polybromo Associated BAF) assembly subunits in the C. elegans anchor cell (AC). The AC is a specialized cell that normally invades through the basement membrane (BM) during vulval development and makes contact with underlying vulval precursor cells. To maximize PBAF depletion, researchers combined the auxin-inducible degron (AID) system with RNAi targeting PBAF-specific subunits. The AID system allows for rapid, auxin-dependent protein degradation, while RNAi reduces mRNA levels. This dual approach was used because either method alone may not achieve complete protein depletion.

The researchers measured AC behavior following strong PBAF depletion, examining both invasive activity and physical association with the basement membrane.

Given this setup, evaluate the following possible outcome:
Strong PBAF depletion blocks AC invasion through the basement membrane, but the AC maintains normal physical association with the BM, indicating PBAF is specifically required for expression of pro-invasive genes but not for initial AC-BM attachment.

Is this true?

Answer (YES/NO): NO